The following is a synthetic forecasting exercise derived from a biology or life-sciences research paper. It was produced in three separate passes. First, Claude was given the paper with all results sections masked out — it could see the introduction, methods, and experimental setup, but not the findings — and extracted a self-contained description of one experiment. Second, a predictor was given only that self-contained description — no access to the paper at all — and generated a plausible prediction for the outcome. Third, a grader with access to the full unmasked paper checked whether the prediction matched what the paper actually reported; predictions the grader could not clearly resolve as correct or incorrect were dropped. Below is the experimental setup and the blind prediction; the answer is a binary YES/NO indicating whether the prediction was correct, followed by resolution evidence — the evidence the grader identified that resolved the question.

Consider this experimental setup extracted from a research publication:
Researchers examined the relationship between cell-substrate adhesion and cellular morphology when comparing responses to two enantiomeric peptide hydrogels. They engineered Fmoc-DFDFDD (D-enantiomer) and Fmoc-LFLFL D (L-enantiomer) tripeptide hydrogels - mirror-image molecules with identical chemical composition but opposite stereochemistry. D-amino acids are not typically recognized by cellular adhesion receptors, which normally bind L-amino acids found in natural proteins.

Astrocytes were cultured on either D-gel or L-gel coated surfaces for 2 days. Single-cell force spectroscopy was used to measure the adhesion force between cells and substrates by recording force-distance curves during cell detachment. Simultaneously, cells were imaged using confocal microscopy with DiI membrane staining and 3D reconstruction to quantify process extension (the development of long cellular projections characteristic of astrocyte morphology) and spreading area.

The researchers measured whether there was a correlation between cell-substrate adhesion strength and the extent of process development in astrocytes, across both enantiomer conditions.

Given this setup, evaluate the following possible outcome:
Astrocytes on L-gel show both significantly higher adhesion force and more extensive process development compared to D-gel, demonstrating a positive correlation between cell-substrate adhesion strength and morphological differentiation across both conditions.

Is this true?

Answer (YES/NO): YES